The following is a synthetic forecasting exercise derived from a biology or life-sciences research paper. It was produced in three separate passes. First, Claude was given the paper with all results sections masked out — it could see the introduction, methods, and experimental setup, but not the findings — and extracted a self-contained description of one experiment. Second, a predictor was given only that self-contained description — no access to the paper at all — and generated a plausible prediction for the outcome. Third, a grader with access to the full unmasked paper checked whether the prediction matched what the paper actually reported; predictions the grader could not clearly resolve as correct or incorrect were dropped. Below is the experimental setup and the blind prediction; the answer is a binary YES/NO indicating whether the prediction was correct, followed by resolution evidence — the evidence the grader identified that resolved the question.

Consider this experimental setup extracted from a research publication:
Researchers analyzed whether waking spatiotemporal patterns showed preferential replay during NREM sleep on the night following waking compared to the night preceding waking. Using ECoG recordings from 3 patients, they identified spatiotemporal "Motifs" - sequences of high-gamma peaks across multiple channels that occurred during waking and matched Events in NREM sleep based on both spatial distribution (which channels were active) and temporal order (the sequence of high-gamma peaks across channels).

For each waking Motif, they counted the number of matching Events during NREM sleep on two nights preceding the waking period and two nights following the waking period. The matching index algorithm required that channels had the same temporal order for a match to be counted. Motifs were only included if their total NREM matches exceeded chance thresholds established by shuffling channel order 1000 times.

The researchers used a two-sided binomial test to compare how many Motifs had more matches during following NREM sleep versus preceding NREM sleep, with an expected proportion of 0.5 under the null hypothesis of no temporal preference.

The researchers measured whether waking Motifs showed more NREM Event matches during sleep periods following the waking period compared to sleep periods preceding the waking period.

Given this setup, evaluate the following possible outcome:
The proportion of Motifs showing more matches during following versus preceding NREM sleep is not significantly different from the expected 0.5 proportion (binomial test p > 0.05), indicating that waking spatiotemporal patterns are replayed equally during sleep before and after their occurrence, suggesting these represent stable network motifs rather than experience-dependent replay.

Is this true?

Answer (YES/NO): NO